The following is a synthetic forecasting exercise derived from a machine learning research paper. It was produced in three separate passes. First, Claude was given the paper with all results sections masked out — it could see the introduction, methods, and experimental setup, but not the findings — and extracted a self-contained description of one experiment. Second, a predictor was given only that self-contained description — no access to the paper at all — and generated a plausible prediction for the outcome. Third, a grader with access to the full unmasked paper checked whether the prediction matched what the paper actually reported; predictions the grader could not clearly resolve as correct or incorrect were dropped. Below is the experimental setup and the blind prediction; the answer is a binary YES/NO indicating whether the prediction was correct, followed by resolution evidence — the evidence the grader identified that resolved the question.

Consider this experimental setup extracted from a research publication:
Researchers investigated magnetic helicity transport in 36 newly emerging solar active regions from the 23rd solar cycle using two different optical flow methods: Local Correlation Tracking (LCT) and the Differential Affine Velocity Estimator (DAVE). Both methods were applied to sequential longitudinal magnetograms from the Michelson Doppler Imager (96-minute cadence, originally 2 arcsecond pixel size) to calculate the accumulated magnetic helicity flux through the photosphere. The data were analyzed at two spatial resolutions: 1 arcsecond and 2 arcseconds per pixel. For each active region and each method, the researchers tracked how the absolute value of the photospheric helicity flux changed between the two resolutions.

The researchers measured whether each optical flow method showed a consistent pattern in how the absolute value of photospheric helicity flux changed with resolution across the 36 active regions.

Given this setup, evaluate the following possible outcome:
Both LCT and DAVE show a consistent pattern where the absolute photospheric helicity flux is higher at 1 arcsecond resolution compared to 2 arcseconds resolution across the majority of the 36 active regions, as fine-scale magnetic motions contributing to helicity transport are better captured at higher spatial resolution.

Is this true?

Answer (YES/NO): NO